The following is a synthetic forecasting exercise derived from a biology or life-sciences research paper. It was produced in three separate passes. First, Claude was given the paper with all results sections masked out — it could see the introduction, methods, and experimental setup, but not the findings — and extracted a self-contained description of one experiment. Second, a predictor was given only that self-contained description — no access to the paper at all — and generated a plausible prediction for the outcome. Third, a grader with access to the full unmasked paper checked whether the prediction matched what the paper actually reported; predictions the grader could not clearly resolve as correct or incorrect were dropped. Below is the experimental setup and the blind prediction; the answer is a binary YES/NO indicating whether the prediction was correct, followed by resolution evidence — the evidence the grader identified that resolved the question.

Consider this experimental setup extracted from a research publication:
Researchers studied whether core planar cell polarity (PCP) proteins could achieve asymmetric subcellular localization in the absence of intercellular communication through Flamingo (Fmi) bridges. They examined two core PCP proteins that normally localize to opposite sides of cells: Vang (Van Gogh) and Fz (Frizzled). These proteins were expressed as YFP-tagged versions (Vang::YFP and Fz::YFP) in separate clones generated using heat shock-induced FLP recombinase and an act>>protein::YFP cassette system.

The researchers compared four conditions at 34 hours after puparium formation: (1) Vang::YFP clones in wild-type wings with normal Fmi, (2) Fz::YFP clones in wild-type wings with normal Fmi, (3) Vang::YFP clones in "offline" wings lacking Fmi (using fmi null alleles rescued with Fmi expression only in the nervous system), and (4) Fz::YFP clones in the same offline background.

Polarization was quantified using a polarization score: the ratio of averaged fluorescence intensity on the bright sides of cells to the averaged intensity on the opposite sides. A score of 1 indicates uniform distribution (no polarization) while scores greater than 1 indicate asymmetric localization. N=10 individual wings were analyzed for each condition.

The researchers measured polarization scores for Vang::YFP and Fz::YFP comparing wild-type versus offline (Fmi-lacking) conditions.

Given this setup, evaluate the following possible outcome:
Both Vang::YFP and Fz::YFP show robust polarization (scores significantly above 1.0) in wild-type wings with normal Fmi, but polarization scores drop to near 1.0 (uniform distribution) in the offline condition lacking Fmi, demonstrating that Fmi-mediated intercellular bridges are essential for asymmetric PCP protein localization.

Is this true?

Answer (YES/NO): NO